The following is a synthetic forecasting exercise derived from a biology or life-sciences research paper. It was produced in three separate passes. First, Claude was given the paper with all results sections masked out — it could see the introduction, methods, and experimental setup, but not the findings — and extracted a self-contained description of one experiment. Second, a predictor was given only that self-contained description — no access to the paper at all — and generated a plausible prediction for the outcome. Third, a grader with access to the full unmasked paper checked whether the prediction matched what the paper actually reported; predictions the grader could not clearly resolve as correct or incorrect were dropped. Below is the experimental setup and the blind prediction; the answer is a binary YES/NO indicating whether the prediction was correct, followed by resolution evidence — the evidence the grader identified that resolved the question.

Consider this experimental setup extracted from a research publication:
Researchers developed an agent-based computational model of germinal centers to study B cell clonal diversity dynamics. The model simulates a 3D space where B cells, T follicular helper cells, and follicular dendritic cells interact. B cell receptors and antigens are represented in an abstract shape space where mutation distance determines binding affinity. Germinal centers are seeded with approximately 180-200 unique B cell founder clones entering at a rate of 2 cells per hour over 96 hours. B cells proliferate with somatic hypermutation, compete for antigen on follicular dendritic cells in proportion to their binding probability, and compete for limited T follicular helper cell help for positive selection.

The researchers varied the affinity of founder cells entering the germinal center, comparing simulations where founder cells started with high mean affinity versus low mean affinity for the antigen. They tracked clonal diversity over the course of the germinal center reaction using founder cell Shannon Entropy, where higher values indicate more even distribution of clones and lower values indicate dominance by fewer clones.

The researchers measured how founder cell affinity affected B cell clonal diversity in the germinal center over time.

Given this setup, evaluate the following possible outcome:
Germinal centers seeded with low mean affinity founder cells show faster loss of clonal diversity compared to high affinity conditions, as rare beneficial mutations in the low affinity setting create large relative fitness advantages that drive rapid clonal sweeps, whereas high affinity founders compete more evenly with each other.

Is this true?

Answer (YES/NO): YES